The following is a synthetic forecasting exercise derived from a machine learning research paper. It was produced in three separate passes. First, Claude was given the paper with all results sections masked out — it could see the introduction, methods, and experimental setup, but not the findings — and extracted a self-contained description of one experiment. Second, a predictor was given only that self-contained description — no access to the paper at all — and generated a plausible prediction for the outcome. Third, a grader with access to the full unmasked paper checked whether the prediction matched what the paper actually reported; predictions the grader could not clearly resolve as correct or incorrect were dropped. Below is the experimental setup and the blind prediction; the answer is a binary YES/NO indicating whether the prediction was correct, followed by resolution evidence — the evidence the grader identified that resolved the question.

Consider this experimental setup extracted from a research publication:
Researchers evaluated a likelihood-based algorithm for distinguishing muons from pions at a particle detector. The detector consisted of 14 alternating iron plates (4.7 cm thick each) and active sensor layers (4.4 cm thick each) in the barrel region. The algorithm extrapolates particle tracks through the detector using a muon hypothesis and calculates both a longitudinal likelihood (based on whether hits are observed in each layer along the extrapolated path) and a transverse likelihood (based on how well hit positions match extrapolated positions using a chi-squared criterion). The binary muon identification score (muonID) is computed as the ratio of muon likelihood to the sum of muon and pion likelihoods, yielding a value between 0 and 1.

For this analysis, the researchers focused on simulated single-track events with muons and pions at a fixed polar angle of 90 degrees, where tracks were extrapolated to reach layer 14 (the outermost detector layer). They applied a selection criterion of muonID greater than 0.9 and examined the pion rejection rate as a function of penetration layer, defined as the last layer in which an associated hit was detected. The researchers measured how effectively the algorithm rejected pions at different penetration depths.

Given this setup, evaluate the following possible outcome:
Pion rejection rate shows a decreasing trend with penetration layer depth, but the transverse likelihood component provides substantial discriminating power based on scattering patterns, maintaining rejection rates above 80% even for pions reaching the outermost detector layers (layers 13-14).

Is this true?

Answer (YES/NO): NO